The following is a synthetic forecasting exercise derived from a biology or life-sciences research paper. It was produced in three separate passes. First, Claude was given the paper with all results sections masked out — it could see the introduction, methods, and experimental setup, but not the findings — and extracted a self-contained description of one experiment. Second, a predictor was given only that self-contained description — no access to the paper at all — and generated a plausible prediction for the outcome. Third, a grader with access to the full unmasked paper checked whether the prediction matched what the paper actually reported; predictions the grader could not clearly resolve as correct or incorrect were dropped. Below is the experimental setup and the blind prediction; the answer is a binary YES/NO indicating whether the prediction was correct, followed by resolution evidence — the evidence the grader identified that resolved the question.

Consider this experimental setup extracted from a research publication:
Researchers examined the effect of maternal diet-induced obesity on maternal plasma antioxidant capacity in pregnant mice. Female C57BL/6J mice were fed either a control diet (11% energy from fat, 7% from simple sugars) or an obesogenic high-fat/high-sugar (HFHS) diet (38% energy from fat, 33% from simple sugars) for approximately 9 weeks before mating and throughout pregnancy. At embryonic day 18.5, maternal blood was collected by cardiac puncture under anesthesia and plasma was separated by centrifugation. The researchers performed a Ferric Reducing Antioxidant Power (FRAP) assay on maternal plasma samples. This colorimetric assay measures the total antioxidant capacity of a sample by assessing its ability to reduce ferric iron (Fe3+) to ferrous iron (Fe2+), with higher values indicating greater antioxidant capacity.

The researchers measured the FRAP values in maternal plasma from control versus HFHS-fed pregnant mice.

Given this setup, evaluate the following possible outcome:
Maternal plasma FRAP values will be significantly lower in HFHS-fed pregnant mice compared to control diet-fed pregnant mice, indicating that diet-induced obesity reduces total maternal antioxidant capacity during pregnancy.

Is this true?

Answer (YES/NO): NO